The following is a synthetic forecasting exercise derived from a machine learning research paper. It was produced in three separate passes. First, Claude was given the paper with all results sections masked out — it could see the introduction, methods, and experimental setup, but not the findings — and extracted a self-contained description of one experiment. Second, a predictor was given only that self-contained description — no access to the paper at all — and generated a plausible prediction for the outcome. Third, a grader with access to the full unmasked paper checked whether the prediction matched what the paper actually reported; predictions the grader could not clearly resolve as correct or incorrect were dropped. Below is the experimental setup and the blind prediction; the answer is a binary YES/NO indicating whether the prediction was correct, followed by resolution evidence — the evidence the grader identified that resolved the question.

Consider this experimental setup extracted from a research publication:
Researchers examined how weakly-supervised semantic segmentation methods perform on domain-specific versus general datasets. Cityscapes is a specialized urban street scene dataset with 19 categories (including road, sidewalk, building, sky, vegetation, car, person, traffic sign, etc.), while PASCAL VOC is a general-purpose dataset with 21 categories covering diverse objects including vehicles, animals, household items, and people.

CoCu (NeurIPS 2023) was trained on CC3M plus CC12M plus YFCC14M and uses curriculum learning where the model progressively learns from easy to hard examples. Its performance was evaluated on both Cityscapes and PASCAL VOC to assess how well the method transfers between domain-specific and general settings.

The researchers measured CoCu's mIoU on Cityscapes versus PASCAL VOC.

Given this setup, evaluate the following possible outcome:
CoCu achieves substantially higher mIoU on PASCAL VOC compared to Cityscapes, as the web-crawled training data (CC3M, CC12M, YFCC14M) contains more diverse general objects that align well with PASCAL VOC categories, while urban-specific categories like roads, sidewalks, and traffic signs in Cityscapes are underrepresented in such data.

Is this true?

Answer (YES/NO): YES